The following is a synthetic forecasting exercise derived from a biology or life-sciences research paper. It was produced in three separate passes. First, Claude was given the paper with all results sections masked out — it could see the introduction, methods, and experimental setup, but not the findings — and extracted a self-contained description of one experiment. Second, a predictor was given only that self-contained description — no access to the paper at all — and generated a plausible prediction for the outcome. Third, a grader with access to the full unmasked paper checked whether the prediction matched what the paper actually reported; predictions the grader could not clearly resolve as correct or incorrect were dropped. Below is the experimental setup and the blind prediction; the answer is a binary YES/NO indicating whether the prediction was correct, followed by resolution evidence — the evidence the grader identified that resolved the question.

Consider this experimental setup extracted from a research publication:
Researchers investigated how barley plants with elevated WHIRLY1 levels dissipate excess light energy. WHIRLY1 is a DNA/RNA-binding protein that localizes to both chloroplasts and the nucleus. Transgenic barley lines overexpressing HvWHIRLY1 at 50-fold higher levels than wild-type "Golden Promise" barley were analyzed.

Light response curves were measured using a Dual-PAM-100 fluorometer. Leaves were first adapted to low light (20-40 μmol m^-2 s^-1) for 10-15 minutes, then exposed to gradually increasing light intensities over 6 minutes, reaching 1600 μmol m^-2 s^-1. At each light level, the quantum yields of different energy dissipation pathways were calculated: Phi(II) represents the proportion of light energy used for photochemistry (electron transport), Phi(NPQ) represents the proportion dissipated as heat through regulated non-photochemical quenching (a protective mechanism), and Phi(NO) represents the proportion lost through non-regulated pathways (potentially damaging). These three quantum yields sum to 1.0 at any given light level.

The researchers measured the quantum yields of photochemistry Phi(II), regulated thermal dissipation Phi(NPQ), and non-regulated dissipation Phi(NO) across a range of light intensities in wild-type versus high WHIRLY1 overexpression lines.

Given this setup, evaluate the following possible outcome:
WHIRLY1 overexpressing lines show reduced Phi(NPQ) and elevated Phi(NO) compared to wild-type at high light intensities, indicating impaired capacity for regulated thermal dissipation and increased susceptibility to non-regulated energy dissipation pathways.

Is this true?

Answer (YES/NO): NO